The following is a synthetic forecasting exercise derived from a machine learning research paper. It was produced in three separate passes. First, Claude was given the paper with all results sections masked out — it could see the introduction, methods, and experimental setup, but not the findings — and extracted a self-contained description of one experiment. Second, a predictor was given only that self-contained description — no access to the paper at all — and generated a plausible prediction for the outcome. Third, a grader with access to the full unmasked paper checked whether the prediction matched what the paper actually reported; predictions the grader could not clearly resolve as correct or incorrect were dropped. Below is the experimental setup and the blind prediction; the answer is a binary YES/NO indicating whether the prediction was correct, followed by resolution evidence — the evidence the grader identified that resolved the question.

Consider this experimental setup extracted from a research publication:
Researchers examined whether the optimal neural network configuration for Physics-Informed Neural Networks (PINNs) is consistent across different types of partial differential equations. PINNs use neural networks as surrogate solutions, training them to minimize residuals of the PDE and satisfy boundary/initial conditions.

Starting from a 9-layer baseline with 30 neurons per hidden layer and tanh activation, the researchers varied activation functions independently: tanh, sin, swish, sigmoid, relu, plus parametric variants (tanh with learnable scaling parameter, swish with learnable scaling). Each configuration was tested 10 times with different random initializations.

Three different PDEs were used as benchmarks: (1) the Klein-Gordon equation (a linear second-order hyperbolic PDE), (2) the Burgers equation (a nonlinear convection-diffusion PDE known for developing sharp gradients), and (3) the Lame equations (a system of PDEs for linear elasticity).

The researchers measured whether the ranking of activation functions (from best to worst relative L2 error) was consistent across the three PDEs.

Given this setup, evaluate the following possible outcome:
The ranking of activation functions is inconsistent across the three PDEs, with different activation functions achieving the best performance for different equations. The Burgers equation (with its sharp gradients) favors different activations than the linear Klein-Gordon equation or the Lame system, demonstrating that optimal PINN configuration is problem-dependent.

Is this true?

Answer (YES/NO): YES